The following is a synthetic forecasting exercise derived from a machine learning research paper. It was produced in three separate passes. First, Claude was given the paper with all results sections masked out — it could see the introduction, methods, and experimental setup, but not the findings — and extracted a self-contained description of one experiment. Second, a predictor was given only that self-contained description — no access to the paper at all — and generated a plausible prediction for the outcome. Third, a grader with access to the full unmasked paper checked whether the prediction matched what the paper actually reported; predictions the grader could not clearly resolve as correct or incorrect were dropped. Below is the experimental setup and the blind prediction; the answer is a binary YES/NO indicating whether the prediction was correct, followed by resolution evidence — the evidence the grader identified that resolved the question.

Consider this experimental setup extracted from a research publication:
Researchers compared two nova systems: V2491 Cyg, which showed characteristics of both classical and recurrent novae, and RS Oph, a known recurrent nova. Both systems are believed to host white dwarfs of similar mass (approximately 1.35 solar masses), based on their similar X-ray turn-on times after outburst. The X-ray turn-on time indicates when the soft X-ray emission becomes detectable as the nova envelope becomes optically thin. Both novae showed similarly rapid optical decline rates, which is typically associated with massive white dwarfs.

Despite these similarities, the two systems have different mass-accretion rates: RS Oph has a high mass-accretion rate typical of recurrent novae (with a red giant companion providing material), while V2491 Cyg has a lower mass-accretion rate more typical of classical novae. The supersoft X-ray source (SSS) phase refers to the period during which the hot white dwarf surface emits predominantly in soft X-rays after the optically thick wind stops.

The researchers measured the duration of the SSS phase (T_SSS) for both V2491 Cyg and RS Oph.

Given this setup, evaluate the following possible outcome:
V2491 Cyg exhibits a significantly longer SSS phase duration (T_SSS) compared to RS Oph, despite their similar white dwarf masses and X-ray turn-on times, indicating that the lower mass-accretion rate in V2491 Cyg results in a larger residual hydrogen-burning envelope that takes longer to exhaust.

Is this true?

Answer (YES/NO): NO